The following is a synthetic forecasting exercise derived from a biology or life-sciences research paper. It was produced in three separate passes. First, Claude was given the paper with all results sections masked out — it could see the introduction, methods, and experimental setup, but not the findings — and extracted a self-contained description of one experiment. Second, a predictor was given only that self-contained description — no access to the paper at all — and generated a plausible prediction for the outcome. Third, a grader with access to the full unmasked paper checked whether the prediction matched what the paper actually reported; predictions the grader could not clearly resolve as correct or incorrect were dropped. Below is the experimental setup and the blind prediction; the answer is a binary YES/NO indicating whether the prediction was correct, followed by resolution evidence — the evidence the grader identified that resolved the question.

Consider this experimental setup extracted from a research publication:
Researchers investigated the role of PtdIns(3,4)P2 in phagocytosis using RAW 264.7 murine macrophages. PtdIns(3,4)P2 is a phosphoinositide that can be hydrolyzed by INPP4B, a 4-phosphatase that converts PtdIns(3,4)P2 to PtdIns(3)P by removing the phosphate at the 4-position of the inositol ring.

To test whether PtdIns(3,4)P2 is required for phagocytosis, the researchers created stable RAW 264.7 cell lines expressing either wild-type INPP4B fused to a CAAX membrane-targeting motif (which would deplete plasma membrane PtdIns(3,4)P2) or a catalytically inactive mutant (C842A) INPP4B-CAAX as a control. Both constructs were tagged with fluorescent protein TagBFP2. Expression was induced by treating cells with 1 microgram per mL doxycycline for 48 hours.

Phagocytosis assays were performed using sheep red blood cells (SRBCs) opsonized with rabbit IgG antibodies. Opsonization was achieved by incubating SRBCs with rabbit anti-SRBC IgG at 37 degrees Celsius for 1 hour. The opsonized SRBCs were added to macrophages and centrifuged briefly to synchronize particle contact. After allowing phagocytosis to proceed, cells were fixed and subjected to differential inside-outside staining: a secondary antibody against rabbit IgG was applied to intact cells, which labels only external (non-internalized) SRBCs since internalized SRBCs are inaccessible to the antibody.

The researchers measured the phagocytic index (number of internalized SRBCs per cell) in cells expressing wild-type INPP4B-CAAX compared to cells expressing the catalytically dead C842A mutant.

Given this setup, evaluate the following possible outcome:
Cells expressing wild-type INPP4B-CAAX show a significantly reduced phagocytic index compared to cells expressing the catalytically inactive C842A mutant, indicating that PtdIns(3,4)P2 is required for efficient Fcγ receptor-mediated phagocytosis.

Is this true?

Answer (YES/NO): YES